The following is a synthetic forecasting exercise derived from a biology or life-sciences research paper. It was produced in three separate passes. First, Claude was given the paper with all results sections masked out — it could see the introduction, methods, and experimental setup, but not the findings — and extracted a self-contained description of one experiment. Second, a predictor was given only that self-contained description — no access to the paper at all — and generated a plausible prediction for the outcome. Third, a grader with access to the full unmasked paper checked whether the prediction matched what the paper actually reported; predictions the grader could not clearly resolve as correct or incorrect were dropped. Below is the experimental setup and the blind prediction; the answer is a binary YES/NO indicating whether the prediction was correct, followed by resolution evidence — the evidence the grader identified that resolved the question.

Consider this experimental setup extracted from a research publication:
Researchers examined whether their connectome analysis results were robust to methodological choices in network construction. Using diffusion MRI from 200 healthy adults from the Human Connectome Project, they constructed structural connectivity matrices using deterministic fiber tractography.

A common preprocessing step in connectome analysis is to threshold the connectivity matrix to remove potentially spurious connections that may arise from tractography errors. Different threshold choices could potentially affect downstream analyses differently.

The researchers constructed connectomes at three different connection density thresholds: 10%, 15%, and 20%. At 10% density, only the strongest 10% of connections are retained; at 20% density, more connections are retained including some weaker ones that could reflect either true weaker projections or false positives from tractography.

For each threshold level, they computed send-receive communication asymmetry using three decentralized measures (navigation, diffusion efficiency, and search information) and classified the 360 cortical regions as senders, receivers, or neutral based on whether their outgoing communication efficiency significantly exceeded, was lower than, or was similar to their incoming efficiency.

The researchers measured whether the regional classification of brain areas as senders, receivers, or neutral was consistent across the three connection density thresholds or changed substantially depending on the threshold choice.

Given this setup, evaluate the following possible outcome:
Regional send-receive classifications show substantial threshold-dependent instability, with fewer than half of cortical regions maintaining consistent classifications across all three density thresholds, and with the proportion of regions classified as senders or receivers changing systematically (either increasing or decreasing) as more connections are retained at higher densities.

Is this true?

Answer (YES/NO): NO